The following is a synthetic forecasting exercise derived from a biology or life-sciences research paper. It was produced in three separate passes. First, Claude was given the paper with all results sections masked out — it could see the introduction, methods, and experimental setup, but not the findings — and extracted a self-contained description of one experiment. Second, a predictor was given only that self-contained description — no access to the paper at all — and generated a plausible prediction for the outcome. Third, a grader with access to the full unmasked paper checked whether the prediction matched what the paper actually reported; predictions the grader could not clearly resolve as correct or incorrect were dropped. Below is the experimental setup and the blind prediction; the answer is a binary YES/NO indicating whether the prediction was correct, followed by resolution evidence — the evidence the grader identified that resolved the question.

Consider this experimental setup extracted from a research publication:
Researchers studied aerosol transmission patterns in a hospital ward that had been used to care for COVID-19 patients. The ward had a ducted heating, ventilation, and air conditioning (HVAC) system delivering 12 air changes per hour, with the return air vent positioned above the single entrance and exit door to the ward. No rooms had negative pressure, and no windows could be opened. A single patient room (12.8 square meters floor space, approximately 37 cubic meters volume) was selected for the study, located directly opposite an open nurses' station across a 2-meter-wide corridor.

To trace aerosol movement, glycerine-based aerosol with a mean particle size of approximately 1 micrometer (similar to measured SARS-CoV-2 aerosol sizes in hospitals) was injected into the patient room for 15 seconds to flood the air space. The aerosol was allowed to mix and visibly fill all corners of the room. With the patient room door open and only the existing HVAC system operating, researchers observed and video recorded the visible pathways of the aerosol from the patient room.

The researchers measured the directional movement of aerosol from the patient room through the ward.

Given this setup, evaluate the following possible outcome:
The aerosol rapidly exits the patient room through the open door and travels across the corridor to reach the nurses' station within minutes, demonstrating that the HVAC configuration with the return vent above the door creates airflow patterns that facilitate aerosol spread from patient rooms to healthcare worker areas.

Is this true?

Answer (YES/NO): YES